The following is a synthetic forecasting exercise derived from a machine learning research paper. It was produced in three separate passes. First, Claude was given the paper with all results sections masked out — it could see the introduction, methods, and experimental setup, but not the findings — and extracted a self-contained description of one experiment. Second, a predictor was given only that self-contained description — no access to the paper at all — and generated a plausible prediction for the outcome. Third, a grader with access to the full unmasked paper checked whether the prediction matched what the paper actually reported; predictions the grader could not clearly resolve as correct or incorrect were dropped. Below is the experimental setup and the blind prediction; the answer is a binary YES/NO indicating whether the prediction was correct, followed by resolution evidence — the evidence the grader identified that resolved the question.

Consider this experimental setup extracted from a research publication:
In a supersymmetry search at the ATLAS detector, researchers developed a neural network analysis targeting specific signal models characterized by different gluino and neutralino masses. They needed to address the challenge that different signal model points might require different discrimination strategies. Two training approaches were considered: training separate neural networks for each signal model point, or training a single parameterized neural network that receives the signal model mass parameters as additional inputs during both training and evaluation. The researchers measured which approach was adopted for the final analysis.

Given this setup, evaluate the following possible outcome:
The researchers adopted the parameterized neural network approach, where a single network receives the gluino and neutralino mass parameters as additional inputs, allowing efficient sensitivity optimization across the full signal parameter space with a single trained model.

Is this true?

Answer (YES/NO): YES